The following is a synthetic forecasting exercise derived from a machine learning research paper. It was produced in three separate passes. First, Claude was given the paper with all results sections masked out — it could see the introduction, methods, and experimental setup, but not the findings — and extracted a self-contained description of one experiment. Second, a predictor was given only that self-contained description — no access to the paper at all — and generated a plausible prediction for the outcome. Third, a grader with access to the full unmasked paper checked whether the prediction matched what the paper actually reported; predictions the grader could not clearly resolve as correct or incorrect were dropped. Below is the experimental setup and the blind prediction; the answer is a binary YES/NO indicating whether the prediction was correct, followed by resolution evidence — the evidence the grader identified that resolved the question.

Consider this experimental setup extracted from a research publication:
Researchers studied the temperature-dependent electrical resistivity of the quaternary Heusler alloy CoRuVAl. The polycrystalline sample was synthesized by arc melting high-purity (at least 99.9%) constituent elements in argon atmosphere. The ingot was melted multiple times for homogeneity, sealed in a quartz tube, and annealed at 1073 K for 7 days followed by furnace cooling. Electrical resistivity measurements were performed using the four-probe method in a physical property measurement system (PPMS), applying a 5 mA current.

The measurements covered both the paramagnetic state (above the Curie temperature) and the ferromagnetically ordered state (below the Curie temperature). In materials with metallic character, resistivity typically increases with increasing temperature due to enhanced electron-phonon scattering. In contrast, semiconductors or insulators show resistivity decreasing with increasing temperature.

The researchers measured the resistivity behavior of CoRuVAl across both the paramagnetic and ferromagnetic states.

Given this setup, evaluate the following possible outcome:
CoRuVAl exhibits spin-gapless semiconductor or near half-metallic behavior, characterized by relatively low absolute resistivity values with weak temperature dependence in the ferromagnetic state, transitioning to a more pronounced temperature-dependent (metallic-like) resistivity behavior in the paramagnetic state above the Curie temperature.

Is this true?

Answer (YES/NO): NO